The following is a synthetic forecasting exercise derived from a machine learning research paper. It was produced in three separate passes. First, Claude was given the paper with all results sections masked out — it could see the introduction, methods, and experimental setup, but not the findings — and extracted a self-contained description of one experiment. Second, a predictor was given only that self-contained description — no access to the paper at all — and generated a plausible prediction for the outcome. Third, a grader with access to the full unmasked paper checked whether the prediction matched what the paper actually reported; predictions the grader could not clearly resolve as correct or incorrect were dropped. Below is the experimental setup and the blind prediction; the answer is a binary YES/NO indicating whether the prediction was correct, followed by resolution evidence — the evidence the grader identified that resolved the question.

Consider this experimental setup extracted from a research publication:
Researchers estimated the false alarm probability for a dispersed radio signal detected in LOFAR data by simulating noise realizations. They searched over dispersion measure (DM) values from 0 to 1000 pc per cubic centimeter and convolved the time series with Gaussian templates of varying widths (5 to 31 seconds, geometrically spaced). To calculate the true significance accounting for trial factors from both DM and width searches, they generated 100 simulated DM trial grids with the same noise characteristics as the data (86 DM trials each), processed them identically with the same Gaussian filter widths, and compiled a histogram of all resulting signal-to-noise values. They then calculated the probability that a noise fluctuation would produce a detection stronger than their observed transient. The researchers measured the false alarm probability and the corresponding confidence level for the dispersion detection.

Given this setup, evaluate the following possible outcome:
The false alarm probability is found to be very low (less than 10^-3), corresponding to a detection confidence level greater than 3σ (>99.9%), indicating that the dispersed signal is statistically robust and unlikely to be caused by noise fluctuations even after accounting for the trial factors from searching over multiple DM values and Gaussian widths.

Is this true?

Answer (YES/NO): NO